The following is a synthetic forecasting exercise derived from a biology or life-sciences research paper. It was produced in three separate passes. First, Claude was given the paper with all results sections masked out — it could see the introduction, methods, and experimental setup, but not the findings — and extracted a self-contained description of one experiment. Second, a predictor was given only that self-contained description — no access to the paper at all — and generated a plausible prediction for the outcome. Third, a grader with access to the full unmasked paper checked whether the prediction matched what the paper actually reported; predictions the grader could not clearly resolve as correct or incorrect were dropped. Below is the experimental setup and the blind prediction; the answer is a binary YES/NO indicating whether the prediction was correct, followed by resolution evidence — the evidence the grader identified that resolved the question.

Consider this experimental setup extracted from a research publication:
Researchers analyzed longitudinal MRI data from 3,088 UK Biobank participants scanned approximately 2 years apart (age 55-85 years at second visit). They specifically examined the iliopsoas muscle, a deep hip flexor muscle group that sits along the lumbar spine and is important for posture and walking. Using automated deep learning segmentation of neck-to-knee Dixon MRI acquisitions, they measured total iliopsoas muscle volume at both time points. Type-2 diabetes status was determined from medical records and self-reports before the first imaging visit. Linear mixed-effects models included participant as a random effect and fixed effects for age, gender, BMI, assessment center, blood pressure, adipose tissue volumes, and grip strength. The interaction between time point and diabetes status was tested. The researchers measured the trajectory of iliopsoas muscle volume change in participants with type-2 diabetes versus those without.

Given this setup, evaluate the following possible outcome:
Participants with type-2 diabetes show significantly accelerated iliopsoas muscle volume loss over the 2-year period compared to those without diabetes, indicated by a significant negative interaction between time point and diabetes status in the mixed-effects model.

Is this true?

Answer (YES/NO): NO